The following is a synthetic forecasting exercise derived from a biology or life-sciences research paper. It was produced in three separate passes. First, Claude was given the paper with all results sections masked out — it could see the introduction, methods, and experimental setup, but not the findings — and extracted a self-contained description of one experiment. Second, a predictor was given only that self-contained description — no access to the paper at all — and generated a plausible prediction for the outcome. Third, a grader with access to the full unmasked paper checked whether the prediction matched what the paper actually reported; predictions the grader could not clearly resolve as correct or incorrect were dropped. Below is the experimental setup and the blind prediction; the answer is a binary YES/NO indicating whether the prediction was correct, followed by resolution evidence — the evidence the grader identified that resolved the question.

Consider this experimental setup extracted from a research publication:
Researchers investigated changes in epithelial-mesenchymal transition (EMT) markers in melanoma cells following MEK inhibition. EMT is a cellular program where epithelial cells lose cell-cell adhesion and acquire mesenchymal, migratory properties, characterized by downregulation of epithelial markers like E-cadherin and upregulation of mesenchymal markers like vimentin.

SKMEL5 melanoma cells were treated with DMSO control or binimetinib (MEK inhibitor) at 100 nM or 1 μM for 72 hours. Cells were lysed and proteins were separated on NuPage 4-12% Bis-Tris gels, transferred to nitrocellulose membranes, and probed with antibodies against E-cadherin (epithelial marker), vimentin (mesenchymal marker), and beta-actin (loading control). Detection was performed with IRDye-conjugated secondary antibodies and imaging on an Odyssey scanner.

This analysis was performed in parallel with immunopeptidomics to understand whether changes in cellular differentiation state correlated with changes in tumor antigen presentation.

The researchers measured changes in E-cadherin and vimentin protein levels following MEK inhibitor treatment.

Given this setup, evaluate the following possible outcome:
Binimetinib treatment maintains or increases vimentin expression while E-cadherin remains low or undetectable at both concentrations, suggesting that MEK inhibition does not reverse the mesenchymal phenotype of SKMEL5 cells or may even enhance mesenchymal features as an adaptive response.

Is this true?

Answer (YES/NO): NO